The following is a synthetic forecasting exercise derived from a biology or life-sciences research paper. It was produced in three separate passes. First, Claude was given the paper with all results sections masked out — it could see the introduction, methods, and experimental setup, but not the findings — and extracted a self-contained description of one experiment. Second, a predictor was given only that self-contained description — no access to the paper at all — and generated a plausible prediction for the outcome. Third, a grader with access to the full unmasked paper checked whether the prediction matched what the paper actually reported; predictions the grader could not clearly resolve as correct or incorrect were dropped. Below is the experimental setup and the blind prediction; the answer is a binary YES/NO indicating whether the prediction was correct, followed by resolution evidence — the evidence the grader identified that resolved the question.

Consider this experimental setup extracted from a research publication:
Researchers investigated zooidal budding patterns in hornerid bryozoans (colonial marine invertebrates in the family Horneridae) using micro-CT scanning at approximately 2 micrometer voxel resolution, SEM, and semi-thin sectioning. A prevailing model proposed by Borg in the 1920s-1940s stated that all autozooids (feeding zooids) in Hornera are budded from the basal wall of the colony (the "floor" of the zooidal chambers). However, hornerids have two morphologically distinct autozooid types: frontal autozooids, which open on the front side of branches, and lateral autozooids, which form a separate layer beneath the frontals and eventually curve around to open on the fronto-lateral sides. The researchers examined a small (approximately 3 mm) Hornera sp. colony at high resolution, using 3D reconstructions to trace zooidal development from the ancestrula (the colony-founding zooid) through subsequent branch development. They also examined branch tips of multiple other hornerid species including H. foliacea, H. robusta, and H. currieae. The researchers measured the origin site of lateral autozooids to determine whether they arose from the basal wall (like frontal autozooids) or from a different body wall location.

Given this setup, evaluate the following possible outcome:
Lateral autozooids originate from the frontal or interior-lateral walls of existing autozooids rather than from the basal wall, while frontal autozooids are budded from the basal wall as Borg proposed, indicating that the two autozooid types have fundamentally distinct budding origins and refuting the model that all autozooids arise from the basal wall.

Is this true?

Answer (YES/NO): YES